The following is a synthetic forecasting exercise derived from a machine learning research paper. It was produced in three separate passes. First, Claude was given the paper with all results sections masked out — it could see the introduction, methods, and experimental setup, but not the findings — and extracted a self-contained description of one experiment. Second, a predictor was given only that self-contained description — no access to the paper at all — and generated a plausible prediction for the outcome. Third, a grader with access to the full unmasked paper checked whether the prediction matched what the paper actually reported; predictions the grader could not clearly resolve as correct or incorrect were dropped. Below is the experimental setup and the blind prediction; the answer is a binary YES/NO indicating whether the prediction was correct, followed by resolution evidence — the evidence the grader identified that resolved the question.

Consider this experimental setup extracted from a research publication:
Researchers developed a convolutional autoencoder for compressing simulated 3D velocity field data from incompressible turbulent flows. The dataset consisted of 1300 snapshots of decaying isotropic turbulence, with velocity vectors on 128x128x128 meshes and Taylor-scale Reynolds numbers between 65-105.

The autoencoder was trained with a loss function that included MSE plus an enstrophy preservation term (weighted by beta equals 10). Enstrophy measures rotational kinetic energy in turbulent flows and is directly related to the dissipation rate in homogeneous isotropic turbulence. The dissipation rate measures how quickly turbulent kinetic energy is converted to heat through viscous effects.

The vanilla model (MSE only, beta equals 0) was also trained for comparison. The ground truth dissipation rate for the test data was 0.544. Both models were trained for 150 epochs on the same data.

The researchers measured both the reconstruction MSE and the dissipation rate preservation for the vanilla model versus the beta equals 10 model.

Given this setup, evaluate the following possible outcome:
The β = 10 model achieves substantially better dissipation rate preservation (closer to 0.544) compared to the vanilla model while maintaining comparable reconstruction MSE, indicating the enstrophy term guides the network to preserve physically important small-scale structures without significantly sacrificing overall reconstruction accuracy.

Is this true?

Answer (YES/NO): NO